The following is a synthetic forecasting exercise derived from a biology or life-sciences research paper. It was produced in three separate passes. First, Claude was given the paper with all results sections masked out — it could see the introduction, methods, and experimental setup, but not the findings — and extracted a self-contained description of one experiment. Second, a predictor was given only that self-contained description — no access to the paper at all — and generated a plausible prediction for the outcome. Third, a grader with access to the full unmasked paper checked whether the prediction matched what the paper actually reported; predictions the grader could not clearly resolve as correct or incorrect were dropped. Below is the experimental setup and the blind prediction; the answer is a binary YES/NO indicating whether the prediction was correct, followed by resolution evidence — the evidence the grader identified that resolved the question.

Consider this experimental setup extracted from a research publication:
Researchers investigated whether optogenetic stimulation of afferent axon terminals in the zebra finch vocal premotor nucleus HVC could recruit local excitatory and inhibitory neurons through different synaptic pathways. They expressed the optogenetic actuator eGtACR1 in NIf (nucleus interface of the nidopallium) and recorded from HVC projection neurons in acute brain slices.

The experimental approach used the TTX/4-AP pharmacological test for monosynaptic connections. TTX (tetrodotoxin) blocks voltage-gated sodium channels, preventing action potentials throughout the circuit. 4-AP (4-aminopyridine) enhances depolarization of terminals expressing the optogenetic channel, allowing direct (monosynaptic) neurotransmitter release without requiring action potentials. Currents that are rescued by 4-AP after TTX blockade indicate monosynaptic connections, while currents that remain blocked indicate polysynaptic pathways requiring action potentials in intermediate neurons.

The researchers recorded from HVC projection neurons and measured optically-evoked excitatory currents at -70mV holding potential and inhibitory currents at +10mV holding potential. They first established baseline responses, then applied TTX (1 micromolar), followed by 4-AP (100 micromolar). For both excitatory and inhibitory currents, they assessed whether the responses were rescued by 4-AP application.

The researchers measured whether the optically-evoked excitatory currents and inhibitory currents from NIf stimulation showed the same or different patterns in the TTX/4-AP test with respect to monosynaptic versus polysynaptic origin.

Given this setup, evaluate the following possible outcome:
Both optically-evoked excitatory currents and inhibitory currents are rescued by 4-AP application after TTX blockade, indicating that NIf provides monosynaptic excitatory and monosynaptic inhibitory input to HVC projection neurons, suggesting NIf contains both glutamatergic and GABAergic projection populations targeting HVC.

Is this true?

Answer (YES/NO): NO